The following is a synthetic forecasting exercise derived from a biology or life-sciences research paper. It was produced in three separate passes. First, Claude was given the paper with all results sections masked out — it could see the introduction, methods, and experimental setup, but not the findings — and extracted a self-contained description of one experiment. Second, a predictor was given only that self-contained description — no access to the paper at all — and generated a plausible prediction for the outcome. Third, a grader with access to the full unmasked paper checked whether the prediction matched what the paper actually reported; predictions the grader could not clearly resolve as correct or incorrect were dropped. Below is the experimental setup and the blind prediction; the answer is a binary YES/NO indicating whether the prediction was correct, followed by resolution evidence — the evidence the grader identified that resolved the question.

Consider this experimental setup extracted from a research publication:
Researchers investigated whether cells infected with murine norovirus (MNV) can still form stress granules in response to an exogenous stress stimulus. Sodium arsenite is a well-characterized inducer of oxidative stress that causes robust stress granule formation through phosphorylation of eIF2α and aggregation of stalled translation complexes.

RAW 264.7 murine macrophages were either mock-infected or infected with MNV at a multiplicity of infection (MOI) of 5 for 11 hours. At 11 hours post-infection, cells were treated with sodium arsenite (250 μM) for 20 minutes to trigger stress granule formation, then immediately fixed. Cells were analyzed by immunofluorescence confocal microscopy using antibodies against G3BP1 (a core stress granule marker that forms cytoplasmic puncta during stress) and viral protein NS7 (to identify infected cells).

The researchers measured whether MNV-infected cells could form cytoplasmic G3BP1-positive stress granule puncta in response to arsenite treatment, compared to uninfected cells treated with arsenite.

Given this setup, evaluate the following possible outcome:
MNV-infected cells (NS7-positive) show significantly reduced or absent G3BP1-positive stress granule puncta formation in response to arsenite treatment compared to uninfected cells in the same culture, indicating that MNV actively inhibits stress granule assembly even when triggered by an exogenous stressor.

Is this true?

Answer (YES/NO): YES